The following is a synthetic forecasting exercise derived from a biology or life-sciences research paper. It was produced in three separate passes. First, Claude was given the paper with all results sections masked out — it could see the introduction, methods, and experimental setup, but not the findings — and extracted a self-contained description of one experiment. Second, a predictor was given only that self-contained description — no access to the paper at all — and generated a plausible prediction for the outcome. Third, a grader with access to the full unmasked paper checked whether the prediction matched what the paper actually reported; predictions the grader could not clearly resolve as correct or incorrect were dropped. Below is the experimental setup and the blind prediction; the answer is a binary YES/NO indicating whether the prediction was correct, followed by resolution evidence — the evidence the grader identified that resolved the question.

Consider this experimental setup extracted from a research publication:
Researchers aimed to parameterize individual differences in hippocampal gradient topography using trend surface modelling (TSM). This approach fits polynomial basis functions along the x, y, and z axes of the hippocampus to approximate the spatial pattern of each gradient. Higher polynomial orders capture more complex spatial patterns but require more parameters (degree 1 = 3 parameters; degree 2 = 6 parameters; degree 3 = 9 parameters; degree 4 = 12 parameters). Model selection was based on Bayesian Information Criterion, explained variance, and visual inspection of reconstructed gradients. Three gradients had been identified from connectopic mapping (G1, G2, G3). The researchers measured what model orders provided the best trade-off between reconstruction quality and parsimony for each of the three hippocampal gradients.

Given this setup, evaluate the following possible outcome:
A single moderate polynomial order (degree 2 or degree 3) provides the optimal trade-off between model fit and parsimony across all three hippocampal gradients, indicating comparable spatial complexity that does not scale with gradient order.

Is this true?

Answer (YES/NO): NO